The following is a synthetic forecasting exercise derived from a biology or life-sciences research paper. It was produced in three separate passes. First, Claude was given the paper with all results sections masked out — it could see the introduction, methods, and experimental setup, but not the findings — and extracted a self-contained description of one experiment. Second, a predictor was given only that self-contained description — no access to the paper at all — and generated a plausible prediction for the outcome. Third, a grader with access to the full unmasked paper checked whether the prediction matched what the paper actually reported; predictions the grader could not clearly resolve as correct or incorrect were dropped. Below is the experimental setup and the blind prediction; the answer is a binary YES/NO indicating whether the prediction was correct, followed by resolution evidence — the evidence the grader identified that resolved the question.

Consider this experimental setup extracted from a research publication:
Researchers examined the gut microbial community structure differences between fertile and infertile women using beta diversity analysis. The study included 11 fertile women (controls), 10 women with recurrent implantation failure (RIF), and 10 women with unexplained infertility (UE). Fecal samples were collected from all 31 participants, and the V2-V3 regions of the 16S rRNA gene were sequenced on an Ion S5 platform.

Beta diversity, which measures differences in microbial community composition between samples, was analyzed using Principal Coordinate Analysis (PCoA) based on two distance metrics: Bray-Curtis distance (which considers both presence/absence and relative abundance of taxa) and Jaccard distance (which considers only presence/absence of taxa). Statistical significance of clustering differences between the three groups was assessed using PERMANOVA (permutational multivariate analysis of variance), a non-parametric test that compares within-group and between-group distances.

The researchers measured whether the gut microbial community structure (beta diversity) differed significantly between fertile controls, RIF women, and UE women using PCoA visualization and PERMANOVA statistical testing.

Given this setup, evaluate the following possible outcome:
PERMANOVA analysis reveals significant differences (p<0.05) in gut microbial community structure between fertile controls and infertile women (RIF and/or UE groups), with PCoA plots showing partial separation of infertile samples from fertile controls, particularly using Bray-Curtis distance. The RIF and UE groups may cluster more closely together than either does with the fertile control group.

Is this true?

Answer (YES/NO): YES